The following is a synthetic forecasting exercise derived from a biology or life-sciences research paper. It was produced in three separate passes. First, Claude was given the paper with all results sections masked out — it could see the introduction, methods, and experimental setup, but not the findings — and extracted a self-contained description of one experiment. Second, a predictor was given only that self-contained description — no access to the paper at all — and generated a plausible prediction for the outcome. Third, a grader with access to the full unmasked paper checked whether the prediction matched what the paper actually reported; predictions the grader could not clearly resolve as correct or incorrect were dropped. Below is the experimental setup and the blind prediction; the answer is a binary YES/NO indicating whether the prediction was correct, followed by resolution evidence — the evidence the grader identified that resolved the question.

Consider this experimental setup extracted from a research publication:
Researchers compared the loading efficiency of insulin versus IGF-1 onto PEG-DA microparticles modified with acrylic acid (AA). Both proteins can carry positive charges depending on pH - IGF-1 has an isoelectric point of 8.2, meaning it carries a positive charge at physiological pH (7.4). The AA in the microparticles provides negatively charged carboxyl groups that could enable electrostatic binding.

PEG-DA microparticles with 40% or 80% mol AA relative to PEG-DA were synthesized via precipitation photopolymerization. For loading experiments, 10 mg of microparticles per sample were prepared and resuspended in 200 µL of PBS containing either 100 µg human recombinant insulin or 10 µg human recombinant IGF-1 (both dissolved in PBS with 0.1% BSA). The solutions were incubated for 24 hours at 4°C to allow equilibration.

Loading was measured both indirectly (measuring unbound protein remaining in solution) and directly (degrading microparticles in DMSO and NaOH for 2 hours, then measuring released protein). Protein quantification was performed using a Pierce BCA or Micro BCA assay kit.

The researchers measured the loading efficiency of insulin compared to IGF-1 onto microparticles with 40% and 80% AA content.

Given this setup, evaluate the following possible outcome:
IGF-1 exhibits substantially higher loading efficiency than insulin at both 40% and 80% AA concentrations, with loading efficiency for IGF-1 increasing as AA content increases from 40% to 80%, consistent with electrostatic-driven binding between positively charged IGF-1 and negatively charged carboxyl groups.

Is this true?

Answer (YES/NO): YES